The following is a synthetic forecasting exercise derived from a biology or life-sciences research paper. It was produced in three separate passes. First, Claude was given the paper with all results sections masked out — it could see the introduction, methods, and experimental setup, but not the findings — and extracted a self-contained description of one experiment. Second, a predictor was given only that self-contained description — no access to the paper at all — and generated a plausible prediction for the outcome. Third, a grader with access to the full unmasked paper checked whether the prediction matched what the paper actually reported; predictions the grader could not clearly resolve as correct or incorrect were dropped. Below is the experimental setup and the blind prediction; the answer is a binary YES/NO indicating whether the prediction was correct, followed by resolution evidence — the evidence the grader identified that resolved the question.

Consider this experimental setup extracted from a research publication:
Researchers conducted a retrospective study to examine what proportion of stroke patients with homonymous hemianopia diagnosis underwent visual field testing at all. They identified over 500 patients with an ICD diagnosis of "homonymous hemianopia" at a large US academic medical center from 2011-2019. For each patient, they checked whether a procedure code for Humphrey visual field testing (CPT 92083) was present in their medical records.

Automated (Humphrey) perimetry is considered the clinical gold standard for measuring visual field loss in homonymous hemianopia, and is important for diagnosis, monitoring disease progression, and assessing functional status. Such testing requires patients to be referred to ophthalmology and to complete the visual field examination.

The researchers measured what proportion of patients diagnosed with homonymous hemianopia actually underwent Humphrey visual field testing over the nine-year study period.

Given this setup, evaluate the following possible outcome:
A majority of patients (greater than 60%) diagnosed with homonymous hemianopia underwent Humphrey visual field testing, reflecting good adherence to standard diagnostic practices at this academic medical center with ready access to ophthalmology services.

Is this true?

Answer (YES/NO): YES